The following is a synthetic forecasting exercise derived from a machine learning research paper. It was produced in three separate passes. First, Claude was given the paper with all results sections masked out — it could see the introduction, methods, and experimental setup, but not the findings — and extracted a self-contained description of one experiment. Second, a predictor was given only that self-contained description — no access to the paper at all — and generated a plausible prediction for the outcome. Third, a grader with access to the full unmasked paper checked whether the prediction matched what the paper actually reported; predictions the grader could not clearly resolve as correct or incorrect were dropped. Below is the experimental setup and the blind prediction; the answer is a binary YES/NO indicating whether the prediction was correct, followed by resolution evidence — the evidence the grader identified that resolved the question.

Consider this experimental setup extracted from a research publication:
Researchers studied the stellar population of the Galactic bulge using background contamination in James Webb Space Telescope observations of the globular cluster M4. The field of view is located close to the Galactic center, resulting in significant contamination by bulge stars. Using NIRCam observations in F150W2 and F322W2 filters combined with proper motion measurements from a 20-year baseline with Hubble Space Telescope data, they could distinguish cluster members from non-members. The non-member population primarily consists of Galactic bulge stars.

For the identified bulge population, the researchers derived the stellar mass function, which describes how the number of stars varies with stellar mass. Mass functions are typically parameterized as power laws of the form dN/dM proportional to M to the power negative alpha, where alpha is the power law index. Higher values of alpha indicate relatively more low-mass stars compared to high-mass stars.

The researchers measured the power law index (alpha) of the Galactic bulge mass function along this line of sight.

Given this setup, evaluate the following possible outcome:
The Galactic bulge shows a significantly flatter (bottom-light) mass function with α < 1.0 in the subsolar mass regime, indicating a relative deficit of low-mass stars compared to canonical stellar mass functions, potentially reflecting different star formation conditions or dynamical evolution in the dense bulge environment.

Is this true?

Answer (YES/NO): NO